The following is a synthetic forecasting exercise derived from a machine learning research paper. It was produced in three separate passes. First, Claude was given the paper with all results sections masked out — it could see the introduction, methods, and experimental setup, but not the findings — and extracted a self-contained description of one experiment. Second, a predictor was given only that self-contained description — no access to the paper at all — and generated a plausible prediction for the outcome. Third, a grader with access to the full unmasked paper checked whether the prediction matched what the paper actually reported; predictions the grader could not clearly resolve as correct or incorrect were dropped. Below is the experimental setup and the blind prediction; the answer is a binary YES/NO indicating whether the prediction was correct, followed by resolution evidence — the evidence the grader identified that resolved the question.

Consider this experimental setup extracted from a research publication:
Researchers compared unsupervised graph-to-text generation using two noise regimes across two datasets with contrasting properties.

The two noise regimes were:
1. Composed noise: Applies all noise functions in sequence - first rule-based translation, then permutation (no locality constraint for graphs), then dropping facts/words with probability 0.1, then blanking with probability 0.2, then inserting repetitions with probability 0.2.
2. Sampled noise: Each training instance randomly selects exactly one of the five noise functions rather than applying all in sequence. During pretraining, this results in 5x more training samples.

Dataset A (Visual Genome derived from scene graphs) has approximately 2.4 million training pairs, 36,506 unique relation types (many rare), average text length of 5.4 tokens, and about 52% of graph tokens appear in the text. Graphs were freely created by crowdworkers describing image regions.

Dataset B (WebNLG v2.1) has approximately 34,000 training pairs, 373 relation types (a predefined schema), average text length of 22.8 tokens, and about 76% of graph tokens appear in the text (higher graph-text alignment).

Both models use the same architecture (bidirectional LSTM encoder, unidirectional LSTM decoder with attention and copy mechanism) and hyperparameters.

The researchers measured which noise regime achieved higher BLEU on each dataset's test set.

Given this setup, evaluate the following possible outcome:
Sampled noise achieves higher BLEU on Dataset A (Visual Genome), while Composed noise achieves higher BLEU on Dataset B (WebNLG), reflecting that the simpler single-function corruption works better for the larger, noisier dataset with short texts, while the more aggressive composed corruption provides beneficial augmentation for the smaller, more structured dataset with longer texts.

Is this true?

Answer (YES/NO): NO